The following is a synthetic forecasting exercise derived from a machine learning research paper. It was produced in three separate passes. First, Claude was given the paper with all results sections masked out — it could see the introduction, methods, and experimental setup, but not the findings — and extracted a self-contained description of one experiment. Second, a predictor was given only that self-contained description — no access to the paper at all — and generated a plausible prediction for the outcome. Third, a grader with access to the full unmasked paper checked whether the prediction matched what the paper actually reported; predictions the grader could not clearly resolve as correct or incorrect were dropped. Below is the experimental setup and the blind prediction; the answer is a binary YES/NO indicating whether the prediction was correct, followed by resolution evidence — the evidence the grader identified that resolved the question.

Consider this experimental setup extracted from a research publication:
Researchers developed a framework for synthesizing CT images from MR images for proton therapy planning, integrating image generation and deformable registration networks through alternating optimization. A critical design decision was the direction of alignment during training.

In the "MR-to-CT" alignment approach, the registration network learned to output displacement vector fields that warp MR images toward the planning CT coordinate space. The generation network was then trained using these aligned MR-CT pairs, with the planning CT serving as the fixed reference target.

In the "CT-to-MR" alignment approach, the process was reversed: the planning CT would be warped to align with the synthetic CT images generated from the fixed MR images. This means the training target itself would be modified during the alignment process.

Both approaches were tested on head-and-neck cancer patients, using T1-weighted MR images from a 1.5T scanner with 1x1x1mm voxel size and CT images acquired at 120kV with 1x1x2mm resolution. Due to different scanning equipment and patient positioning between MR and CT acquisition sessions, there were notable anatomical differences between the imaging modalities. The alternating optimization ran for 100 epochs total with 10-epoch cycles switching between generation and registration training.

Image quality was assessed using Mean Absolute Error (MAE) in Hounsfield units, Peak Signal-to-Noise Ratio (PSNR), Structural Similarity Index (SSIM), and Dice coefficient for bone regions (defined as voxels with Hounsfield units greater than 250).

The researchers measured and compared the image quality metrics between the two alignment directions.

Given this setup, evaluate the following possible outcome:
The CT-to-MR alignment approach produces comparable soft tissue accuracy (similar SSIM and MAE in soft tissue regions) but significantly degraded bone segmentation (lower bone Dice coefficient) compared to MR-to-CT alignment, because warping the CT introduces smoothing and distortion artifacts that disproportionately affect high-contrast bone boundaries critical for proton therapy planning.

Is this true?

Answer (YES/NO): NO